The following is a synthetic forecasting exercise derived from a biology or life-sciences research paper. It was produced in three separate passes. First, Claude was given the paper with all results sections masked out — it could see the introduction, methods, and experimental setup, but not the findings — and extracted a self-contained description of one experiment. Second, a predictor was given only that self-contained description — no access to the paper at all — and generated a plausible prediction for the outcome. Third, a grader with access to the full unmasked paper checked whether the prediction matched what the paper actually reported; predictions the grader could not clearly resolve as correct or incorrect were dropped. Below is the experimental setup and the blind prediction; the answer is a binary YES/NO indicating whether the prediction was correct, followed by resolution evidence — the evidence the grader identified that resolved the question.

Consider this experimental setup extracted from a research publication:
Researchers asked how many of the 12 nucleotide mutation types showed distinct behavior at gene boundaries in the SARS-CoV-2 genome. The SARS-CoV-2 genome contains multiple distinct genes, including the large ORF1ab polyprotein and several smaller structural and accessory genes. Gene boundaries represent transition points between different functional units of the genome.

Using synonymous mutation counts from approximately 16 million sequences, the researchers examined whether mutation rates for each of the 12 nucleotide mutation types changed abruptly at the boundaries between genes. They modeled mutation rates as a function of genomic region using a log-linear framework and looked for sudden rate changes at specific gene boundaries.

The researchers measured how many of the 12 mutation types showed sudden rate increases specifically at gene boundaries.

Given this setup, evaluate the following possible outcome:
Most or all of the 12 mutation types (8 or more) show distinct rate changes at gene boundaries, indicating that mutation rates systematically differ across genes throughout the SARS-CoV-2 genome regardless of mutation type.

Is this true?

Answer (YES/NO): NO